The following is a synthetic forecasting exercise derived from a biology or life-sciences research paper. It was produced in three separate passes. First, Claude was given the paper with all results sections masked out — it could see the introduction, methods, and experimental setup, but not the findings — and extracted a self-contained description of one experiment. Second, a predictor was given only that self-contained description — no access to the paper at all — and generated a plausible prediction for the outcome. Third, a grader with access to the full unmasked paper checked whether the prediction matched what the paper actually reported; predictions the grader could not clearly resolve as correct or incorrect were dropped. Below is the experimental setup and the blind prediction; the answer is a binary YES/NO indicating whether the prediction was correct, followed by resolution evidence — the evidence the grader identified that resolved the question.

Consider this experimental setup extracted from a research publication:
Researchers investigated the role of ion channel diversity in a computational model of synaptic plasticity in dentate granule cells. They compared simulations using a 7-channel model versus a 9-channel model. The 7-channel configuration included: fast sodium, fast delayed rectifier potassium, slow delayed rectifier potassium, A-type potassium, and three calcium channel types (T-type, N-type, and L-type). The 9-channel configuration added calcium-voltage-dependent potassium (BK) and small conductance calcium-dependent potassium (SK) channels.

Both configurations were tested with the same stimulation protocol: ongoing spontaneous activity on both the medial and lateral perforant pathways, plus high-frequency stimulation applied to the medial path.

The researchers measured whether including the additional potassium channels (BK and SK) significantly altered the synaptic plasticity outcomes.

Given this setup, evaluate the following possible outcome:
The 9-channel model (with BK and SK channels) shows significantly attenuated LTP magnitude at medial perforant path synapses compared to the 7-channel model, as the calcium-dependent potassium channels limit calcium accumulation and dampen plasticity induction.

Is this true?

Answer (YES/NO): NO